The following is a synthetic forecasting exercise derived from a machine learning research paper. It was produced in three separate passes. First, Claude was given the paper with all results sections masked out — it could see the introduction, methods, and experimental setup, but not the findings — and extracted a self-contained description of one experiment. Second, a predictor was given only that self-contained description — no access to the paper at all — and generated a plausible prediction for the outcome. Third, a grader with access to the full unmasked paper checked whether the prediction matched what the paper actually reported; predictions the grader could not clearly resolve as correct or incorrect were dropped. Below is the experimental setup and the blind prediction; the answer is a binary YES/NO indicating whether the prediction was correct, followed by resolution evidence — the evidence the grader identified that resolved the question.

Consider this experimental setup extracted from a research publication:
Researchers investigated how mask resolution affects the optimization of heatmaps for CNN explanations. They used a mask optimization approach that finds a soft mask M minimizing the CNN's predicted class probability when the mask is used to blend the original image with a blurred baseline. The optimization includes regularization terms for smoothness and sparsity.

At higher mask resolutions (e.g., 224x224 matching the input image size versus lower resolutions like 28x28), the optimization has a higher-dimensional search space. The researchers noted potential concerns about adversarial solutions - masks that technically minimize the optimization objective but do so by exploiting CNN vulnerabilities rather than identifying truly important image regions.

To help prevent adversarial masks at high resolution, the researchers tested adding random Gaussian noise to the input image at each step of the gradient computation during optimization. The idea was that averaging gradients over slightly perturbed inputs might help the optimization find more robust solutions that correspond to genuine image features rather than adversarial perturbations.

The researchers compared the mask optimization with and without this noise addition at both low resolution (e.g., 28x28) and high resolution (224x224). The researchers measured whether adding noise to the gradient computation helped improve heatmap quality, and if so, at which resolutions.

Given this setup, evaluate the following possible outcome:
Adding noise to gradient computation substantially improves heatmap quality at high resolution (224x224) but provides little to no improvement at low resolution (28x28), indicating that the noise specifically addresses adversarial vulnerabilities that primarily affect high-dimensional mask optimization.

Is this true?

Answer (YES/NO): YES